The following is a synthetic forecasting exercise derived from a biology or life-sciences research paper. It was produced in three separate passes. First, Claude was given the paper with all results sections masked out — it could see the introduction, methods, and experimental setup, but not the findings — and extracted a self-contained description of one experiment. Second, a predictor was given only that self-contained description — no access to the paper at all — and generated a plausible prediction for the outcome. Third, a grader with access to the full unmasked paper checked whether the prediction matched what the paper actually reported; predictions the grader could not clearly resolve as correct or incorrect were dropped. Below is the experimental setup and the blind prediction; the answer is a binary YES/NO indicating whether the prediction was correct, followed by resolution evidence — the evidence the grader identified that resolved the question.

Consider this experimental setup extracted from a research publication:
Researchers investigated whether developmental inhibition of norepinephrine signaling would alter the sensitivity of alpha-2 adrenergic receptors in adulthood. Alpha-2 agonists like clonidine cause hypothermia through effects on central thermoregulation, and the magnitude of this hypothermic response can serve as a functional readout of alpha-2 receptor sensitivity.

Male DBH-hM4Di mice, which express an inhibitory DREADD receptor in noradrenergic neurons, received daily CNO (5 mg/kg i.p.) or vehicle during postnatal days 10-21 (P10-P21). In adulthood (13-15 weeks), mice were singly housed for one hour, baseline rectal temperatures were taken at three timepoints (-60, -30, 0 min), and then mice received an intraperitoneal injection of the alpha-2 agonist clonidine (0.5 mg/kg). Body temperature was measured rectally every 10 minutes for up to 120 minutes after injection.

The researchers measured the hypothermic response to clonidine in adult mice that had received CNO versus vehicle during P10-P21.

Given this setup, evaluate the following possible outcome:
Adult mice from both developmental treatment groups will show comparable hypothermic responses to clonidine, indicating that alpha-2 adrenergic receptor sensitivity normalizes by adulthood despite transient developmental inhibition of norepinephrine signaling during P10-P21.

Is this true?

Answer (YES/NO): NO